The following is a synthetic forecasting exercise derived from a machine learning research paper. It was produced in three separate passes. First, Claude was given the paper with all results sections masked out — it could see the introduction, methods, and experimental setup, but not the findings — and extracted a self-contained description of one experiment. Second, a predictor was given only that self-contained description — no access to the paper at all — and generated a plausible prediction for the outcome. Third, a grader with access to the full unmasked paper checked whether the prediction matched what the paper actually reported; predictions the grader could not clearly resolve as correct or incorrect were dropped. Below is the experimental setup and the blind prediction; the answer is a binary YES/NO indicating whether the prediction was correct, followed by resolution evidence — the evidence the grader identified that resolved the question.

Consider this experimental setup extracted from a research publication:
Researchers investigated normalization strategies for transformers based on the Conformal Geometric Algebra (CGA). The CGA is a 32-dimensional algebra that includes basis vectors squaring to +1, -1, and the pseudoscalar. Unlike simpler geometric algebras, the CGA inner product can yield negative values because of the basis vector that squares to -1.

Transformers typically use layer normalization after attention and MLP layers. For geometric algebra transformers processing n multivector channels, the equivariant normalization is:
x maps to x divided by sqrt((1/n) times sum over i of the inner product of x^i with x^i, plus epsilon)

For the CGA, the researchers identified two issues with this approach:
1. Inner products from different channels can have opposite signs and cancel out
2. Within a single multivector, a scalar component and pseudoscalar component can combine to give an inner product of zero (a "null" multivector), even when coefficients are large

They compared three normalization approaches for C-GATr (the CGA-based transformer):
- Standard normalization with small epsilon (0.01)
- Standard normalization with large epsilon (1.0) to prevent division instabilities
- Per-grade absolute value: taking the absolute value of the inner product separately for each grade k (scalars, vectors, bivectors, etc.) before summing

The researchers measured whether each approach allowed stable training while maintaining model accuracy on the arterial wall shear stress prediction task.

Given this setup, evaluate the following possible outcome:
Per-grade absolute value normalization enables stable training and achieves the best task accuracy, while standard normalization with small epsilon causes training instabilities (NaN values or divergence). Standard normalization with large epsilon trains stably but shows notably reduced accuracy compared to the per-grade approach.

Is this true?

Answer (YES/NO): YES